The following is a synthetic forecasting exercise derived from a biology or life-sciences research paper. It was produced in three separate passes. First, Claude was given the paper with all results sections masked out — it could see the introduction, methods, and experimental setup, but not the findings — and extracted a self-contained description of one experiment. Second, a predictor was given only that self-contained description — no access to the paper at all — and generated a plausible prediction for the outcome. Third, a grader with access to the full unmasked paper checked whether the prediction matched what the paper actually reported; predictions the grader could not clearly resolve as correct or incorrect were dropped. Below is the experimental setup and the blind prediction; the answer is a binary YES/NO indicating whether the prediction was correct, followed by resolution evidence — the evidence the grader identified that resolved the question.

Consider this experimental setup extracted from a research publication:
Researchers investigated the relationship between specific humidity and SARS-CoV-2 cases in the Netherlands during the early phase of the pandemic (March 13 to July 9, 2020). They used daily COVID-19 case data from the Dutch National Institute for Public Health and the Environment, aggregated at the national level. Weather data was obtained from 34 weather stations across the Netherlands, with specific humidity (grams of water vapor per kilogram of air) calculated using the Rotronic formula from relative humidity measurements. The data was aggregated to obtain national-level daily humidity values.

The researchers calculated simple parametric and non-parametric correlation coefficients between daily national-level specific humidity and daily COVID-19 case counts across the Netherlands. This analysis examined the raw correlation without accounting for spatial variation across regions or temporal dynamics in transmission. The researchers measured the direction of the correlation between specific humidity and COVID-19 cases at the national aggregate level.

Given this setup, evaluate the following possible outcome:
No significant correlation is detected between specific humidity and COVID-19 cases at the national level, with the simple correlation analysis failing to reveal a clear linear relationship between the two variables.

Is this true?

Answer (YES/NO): NO